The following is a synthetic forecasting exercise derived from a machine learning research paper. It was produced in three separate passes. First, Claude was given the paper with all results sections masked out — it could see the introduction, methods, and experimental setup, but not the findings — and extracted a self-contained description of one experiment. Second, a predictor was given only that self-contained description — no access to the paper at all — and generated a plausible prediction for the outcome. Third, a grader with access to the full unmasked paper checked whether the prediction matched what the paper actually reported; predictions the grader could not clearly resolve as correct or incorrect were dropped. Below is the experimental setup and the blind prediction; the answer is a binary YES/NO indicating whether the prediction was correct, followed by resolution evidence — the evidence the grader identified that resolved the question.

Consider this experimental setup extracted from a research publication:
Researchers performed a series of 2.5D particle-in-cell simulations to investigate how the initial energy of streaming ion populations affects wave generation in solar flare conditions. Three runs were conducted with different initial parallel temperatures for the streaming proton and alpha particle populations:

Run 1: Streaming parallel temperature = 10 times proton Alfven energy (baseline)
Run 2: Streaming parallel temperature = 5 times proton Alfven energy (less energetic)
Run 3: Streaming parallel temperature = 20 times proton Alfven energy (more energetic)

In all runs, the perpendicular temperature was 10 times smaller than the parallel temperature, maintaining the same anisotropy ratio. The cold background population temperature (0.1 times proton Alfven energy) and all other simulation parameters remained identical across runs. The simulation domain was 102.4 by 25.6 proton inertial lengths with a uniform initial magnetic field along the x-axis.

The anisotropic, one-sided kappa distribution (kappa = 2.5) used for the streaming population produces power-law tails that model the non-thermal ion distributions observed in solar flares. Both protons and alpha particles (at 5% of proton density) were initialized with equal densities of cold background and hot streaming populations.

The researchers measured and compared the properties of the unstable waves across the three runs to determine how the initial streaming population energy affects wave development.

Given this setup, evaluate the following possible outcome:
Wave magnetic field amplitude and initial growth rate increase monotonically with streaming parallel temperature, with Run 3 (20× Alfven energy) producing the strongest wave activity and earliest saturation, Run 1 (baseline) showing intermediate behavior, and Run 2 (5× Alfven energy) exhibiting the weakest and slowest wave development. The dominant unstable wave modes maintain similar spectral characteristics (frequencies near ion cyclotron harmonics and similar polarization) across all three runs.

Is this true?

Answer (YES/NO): NO